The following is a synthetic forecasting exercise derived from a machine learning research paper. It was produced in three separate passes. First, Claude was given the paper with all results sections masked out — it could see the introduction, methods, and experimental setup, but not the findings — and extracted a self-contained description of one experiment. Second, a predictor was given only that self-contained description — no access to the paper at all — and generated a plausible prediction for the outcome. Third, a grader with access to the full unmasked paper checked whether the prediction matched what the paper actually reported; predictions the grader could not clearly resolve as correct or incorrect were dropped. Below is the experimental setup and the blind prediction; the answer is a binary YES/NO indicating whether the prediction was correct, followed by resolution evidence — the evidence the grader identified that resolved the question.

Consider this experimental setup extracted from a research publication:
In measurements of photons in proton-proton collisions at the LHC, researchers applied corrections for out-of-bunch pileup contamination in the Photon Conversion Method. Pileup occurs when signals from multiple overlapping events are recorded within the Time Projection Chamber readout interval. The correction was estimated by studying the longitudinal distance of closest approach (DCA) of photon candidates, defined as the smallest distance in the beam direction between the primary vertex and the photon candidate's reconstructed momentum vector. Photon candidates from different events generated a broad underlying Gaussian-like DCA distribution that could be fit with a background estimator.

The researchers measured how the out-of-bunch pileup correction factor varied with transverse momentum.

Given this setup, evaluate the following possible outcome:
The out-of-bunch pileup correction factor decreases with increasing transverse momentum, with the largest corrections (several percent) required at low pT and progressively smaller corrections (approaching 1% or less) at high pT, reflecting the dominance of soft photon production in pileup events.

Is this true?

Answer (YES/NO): NO